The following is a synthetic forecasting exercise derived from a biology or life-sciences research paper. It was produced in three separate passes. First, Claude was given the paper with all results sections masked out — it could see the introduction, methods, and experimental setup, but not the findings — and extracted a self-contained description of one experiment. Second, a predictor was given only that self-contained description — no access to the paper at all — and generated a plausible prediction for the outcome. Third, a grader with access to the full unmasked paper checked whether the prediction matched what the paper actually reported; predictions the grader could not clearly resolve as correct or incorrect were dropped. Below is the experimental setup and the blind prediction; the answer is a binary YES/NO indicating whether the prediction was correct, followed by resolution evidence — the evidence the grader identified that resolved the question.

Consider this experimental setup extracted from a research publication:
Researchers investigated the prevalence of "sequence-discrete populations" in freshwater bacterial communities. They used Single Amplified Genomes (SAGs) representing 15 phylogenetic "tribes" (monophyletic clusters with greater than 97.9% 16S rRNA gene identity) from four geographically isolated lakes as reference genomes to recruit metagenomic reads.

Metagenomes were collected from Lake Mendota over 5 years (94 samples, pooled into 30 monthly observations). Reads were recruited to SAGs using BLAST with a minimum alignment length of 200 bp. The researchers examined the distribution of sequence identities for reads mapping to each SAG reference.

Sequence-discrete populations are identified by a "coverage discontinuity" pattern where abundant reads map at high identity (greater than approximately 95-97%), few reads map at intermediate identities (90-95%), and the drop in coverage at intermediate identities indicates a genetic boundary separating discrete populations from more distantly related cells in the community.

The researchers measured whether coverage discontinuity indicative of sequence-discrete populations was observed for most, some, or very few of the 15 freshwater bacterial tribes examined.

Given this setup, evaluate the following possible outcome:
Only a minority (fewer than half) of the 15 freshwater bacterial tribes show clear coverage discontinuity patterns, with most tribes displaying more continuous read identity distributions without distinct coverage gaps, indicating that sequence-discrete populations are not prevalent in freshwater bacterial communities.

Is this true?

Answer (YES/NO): NO